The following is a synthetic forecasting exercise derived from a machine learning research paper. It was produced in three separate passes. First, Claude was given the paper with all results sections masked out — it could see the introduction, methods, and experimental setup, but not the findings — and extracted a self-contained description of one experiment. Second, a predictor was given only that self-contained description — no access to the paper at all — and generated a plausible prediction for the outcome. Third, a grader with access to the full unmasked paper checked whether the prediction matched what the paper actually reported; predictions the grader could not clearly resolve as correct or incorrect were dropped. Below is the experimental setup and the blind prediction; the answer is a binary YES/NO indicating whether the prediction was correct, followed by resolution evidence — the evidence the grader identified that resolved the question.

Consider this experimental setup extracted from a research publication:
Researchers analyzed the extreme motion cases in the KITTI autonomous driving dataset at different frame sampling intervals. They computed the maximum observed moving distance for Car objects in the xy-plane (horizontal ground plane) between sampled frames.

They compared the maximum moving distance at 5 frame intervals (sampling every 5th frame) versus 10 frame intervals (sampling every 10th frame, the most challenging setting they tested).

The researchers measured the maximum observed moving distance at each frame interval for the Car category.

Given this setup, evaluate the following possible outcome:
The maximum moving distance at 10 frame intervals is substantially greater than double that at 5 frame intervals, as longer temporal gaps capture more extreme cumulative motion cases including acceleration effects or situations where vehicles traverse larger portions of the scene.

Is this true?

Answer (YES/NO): NO